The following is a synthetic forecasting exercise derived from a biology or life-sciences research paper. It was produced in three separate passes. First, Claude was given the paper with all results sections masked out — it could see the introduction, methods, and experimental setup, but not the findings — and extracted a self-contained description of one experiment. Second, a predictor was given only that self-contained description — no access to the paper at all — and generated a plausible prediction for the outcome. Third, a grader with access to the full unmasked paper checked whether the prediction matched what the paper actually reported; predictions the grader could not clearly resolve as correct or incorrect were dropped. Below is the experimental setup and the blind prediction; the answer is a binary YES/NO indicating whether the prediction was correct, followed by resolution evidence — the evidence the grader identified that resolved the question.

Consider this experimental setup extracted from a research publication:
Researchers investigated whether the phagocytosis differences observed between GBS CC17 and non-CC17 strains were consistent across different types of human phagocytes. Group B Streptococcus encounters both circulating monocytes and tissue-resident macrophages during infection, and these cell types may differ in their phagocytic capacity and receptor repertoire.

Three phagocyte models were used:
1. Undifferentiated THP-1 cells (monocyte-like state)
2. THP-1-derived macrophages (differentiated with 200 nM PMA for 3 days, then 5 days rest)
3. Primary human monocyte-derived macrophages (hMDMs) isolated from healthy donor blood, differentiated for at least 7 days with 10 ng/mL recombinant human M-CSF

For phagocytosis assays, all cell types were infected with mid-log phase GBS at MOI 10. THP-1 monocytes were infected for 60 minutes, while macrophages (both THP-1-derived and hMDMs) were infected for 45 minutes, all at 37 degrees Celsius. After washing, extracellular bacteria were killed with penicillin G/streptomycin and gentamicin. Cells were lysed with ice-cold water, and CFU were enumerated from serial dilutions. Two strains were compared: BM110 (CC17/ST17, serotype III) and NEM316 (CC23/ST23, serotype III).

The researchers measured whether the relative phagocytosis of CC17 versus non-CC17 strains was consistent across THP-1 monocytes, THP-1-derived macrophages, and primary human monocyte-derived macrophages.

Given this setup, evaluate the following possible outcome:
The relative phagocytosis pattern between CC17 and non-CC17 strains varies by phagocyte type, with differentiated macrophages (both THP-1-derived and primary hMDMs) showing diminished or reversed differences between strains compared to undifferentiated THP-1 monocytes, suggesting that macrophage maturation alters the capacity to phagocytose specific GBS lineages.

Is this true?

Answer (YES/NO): NO